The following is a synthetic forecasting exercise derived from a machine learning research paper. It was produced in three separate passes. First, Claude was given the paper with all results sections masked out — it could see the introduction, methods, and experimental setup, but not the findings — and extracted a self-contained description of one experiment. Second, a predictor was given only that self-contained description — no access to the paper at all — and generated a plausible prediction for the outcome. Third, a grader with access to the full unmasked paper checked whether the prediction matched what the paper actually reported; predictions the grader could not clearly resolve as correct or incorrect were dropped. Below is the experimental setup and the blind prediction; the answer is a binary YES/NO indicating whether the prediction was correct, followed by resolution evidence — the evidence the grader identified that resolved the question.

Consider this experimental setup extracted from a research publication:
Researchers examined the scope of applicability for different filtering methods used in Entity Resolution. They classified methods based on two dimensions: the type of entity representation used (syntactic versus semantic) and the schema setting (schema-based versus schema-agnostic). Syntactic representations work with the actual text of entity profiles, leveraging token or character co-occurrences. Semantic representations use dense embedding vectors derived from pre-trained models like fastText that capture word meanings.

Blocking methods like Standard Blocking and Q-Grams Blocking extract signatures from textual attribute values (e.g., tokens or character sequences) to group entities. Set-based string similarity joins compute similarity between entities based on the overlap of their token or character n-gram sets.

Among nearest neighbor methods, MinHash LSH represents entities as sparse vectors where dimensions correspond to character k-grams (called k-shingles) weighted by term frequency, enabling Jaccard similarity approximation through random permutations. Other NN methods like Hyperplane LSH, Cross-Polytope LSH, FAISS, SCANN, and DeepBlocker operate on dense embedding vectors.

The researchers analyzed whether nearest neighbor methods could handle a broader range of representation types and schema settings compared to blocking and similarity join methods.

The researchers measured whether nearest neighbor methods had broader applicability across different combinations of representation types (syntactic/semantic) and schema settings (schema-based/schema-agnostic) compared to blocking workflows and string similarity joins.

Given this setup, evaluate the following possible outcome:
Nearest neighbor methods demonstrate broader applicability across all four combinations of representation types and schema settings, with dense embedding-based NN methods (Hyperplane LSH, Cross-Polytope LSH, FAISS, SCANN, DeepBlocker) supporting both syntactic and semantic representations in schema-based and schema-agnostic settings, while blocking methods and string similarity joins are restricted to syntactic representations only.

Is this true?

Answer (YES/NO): NO